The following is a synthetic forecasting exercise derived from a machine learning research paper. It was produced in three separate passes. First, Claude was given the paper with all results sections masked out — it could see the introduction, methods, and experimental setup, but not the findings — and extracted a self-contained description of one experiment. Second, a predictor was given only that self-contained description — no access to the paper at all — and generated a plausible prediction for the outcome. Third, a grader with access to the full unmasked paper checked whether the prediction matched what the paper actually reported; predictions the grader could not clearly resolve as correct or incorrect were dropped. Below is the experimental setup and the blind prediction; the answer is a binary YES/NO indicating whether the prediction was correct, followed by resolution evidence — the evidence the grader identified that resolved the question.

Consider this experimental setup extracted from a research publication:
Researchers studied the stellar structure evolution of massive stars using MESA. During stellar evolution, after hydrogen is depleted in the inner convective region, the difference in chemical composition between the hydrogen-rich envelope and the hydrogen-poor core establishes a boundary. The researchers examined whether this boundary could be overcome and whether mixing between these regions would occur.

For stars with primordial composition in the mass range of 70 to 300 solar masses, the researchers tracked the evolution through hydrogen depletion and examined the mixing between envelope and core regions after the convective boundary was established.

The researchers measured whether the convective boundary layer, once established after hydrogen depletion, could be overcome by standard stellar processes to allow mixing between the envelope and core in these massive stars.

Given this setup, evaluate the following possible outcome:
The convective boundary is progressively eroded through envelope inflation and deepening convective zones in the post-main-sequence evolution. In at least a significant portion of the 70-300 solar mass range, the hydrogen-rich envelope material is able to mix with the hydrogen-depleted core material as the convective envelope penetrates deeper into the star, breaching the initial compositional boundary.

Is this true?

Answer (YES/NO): NO